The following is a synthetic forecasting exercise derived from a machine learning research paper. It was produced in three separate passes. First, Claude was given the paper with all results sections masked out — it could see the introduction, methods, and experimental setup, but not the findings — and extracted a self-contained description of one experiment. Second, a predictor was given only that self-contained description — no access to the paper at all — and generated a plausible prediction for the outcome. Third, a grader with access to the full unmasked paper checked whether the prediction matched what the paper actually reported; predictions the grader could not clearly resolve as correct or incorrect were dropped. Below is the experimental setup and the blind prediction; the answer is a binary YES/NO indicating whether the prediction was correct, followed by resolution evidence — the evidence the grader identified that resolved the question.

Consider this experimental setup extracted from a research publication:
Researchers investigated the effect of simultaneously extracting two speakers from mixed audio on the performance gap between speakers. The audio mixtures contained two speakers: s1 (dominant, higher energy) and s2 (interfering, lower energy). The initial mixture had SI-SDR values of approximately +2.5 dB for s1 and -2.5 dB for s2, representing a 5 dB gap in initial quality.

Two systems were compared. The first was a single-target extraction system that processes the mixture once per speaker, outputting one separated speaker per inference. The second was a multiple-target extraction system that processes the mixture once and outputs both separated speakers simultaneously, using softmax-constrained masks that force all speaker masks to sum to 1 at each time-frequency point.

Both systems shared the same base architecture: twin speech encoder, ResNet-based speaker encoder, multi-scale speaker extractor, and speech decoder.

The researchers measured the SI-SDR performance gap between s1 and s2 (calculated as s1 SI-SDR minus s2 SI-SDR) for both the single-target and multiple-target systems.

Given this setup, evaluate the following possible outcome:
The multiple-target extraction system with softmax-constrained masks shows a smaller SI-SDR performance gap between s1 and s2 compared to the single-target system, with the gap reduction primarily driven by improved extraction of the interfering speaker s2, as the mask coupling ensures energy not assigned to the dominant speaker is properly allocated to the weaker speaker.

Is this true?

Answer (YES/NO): NO